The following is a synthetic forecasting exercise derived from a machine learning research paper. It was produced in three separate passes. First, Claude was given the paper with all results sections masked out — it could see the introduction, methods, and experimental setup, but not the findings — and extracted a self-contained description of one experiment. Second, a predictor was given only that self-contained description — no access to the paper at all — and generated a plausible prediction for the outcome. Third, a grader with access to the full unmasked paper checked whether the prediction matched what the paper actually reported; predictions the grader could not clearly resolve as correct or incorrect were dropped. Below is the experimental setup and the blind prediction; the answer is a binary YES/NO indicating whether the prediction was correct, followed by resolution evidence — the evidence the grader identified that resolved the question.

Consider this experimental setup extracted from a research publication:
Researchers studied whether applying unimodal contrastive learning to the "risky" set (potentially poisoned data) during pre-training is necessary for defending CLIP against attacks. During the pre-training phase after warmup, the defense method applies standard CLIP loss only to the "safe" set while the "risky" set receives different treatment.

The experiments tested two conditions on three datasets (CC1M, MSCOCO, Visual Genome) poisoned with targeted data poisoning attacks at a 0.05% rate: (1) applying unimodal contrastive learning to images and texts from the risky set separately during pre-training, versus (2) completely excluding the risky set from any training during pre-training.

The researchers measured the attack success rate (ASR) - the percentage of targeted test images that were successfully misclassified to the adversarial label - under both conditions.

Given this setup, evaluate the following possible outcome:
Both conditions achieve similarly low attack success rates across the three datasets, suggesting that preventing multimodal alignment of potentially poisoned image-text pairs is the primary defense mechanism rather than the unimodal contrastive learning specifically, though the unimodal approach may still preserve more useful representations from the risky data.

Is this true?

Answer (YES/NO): NO